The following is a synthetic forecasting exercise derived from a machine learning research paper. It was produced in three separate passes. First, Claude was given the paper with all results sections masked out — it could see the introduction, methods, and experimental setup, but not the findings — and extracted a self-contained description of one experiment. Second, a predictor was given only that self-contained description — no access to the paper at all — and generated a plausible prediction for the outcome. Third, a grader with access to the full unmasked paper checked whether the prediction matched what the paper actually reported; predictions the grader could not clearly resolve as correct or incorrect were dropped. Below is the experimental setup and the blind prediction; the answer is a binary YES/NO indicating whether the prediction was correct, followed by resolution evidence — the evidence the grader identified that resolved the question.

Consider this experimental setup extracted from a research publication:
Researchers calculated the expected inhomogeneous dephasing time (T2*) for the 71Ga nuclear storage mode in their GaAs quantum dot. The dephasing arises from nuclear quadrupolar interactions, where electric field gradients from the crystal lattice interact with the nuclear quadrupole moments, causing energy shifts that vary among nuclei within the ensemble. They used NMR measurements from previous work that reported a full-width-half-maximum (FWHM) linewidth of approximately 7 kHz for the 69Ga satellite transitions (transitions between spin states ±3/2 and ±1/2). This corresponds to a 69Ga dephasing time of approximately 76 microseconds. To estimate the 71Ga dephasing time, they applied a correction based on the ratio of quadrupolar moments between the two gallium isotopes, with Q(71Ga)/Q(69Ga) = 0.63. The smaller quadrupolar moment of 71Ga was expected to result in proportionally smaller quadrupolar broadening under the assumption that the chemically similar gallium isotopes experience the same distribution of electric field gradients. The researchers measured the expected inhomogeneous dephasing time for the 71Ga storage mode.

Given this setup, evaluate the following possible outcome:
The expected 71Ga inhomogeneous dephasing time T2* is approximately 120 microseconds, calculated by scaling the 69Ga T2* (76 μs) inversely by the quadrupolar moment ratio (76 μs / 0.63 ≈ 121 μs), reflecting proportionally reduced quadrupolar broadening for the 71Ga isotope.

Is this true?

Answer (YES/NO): YES